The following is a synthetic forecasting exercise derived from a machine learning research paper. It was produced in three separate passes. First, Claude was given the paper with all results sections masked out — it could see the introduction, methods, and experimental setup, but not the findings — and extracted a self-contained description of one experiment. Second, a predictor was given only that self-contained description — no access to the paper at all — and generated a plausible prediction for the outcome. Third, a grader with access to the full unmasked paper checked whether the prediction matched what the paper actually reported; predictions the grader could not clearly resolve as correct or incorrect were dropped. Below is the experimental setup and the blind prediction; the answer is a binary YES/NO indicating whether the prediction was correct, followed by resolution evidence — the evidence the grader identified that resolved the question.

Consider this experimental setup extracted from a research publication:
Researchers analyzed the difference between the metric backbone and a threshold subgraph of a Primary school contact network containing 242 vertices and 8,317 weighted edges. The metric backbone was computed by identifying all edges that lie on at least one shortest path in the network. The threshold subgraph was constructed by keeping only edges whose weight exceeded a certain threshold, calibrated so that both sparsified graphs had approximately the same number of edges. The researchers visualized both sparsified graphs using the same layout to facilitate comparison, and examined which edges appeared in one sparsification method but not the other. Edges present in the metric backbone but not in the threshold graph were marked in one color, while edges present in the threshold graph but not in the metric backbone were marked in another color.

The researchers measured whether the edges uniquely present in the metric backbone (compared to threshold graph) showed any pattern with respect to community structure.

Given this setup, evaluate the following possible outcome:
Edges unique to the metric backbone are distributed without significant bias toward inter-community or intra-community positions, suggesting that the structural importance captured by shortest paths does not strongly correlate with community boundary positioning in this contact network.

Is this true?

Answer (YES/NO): NO